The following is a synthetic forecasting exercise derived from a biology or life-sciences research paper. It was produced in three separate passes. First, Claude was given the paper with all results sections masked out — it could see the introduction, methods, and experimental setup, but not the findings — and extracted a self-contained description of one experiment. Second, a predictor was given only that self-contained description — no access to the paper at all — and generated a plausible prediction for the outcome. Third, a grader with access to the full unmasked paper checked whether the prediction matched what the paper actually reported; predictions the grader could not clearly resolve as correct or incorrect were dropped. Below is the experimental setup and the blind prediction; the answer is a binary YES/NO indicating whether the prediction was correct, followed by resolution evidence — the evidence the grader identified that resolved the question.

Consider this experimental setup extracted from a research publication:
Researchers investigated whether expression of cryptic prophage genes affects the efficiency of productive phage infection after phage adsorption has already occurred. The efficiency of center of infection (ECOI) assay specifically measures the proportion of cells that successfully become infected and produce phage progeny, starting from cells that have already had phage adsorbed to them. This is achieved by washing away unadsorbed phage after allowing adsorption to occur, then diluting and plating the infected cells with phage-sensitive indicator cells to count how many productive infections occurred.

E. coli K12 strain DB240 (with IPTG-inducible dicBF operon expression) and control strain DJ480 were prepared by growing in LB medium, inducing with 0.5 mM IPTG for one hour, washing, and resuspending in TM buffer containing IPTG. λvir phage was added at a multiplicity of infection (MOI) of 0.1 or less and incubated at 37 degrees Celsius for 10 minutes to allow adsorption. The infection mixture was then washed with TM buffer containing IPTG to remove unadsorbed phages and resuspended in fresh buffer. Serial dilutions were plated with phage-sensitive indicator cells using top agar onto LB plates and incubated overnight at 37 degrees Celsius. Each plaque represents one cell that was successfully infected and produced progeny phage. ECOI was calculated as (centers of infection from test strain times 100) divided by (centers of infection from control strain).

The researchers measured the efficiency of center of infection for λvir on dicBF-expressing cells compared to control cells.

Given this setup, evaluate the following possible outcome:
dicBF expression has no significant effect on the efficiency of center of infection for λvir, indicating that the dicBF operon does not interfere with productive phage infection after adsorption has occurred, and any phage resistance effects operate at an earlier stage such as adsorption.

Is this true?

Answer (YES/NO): NO